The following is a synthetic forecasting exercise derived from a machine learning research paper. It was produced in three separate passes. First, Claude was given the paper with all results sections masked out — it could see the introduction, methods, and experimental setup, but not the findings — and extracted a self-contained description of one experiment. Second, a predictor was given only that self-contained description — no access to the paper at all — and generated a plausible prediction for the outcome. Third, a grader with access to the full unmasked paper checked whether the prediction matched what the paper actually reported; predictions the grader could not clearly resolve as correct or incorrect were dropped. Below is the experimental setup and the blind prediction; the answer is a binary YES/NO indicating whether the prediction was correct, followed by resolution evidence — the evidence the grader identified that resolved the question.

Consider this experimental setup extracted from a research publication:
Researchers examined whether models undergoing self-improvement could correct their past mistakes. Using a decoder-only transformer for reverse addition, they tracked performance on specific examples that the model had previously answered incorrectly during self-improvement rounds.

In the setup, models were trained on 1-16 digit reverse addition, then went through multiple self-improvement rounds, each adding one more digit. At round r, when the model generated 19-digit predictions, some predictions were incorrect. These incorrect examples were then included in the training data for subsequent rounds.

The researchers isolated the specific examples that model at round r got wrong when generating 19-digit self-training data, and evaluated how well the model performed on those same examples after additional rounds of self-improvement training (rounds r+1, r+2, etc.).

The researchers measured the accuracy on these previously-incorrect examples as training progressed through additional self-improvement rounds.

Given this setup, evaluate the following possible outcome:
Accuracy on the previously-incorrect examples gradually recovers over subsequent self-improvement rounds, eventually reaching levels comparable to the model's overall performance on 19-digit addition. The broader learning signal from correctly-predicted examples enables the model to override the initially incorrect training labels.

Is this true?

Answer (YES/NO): NO